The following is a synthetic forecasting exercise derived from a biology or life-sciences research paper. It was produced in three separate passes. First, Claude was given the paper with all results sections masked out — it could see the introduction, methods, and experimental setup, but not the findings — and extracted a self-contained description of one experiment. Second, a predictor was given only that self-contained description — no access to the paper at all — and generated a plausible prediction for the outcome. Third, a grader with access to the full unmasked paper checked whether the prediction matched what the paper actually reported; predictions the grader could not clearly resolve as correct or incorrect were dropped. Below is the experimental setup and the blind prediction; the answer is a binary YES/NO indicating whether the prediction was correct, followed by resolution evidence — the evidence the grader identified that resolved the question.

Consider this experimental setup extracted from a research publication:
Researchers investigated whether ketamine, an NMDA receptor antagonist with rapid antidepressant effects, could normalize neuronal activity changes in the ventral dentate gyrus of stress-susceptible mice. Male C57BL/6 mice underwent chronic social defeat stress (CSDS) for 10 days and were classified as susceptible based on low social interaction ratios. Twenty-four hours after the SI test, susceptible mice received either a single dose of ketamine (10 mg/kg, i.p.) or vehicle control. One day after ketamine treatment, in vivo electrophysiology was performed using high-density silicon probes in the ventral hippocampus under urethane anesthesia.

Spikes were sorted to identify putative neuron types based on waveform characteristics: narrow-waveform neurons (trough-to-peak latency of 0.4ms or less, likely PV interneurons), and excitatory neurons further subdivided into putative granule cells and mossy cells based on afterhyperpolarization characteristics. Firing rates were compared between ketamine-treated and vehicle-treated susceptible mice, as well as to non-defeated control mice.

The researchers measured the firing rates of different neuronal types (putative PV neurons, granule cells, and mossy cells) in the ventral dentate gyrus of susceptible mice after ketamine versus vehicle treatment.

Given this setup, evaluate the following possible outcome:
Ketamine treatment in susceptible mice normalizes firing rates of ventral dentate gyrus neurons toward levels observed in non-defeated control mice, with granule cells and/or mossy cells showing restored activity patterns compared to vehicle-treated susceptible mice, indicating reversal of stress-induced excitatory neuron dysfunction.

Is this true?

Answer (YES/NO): YES